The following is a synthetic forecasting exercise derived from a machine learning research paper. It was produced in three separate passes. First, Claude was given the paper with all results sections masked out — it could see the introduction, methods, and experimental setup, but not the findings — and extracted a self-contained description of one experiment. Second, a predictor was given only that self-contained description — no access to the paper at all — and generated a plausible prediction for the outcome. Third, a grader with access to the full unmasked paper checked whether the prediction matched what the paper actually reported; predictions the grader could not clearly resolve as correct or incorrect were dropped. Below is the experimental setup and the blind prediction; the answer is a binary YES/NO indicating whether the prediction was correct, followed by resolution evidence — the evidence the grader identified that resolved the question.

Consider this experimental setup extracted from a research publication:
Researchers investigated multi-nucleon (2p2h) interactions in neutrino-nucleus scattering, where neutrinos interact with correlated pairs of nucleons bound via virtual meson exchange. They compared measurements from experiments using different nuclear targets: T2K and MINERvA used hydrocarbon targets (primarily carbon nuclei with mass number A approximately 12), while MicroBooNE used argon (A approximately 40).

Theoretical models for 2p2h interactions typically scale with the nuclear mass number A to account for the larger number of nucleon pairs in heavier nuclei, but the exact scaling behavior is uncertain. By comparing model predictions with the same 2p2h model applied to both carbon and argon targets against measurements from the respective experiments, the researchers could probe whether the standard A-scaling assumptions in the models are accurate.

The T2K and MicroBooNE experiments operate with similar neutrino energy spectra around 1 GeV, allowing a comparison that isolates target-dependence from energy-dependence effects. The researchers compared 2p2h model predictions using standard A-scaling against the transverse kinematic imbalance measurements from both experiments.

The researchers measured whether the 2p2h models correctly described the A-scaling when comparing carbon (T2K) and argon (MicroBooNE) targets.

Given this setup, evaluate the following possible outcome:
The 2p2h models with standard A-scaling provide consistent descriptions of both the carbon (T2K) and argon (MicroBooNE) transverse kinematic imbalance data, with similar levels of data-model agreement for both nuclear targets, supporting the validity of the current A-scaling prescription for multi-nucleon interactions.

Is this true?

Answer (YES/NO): NO